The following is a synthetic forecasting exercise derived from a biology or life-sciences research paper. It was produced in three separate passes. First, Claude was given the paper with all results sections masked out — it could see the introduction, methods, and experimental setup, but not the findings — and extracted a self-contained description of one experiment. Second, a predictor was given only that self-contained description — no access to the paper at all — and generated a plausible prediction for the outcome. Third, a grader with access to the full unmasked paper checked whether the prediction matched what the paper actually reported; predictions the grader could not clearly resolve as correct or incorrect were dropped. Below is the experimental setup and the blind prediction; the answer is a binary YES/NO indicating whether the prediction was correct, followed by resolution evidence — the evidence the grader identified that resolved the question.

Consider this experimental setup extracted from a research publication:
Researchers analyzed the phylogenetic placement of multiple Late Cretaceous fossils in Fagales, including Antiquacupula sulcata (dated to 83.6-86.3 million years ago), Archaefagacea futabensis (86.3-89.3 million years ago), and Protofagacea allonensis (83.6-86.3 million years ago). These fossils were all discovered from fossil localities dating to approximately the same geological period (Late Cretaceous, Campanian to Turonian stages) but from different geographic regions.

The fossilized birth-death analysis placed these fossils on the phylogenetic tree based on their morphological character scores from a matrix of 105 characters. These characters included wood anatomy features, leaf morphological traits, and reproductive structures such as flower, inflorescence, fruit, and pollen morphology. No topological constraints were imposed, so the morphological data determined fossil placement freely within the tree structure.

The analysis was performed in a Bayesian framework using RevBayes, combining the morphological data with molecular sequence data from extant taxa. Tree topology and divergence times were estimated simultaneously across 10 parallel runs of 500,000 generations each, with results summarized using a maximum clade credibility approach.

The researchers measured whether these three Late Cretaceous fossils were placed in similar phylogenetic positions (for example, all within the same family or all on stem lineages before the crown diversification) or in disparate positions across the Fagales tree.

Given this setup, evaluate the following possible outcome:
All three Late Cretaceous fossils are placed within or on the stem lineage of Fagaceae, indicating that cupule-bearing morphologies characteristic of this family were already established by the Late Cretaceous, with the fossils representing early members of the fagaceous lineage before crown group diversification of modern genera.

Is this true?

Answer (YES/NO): NO